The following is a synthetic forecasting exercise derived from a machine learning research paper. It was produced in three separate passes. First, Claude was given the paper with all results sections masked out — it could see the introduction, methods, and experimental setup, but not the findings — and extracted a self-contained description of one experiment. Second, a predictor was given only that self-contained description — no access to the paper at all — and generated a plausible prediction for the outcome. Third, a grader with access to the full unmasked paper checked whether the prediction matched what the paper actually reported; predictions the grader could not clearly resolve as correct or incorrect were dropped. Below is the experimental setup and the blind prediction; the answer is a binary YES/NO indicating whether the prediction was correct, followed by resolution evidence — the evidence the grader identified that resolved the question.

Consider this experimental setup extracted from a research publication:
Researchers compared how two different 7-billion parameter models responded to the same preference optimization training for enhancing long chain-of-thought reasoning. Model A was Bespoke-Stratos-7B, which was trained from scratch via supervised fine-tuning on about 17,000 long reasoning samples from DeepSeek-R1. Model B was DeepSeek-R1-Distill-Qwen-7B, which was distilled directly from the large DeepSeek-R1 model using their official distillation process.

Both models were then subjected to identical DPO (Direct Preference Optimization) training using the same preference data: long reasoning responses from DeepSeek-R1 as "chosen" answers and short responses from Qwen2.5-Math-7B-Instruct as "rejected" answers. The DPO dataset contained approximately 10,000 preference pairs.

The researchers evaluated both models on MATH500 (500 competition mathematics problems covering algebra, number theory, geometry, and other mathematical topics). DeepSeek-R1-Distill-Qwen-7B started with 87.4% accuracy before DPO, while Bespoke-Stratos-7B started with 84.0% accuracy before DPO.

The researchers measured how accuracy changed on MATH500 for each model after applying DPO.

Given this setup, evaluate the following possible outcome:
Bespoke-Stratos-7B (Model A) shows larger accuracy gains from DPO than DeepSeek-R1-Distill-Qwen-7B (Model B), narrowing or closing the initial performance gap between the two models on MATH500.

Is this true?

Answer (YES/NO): NO